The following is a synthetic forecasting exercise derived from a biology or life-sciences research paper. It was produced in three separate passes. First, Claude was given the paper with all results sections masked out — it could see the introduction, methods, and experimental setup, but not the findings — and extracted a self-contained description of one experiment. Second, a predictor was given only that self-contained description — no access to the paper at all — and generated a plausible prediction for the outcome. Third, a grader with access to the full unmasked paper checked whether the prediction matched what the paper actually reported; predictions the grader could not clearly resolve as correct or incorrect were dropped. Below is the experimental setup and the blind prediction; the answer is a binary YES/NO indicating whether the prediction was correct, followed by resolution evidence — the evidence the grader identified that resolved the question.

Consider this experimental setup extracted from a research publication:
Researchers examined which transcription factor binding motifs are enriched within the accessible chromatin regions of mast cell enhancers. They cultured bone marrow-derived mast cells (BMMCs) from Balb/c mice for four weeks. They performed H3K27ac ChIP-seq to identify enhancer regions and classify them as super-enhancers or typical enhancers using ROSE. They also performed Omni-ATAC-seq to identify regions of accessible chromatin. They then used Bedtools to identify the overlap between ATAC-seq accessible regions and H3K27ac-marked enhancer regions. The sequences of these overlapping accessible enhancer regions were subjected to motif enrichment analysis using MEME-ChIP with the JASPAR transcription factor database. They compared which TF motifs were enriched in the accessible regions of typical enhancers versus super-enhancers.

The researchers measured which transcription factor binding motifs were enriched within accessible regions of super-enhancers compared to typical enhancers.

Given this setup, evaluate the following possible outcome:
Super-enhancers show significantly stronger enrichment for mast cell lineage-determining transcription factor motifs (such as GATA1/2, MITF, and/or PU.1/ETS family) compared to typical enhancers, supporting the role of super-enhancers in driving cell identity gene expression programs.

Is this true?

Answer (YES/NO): NO